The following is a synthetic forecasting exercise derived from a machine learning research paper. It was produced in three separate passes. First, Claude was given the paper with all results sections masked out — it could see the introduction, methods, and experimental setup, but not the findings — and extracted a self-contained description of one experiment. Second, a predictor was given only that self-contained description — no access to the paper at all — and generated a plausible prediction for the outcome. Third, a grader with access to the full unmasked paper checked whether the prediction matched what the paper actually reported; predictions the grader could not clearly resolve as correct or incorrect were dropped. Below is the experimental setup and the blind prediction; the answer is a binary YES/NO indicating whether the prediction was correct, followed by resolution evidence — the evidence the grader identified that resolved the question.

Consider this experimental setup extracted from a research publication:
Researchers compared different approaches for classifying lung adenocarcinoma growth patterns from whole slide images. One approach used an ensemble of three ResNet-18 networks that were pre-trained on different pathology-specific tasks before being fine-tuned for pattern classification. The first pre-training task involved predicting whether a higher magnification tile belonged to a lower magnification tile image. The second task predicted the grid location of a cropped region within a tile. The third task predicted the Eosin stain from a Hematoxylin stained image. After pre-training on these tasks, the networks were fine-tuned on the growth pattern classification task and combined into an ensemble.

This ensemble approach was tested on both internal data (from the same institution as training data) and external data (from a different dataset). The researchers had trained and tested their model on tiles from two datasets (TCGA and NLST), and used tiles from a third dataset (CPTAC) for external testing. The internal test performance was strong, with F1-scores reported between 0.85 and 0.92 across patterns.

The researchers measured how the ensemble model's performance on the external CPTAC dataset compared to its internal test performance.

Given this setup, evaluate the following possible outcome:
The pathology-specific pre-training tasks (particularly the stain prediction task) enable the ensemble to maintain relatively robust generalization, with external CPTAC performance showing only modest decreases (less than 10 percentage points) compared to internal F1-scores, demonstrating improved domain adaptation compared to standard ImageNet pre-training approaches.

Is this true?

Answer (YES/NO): NO